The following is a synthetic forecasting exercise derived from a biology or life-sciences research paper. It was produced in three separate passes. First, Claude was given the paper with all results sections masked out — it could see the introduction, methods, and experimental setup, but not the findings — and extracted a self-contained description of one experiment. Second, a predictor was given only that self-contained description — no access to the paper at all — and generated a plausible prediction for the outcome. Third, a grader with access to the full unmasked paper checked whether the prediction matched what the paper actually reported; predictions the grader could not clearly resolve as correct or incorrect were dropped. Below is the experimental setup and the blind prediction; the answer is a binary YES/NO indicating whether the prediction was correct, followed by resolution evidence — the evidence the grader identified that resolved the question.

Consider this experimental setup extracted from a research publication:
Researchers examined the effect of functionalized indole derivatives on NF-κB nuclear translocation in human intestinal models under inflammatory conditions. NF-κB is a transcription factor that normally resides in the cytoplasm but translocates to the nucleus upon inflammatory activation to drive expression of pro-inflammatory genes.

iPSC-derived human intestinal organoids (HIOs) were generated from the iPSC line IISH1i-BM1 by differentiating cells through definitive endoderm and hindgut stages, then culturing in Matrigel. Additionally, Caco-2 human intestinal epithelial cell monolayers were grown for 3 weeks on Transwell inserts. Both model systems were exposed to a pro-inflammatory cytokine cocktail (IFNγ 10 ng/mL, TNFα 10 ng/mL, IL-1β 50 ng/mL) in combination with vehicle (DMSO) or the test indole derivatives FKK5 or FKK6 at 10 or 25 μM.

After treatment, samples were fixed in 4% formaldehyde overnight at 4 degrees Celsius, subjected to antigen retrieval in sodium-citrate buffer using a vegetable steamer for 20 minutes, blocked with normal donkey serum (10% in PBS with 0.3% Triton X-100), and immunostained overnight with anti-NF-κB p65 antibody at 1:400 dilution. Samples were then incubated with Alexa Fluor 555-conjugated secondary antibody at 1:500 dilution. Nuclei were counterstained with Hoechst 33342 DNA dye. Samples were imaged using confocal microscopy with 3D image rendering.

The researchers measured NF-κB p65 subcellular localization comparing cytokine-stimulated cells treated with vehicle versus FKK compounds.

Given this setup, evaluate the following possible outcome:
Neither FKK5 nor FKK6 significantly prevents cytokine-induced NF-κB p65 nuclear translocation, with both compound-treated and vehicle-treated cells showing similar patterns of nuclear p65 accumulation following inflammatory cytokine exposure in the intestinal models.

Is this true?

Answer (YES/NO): NO